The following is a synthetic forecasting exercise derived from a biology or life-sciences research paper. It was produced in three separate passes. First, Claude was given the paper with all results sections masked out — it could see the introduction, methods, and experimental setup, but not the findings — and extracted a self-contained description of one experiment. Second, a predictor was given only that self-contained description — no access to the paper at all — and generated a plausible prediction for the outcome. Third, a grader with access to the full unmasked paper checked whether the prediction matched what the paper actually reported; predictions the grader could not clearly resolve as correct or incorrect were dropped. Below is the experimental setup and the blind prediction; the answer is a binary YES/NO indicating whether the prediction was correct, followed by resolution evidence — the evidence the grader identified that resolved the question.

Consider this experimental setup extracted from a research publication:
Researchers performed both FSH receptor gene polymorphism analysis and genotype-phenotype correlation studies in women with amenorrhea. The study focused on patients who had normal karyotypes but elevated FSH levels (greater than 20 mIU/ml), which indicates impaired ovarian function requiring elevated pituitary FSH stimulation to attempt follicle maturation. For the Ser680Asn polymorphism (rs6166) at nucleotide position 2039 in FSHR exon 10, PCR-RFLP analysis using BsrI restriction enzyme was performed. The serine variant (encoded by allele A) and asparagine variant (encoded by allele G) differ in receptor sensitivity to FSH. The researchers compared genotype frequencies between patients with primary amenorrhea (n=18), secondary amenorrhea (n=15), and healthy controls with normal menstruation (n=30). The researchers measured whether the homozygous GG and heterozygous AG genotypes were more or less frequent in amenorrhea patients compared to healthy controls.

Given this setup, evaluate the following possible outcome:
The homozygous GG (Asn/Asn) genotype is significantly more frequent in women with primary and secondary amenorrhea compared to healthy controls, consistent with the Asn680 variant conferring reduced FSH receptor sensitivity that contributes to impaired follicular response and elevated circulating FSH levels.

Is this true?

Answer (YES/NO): NO